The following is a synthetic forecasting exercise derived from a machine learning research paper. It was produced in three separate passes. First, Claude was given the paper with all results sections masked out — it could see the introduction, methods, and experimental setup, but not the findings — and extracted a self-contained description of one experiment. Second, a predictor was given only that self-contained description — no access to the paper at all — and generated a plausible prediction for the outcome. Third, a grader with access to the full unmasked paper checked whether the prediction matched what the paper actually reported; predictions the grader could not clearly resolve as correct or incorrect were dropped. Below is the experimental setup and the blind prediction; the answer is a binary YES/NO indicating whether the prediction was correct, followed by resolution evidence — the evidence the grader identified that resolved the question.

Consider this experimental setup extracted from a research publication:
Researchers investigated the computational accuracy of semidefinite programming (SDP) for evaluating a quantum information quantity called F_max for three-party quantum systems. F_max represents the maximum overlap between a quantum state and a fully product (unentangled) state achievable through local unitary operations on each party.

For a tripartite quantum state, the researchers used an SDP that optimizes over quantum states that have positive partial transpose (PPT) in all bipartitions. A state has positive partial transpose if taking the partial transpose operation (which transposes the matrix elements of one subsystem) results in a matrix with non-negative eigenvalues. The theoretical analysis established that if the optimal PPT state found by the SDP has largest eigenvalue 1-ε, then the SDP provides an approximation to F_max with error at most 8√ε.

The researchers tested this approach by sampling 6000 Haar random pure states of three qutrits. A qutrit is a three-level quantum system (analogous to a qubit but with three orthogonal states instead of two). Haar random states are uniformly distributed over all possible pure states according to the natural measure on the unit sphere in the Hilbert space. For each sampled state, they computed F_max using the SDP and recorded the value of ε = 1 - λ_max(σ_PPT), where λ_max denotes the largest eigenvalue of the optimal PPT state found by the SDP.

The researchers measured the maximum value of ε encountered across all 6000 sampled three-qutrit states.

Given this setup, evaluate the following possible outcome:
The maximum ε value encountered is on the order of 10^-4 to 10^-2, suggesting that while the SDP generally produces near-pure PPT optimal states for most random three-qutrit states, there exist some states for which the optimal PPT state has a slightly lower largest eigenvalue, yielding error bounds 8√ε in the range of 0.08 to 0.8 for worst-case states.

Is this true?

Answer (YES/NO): NO